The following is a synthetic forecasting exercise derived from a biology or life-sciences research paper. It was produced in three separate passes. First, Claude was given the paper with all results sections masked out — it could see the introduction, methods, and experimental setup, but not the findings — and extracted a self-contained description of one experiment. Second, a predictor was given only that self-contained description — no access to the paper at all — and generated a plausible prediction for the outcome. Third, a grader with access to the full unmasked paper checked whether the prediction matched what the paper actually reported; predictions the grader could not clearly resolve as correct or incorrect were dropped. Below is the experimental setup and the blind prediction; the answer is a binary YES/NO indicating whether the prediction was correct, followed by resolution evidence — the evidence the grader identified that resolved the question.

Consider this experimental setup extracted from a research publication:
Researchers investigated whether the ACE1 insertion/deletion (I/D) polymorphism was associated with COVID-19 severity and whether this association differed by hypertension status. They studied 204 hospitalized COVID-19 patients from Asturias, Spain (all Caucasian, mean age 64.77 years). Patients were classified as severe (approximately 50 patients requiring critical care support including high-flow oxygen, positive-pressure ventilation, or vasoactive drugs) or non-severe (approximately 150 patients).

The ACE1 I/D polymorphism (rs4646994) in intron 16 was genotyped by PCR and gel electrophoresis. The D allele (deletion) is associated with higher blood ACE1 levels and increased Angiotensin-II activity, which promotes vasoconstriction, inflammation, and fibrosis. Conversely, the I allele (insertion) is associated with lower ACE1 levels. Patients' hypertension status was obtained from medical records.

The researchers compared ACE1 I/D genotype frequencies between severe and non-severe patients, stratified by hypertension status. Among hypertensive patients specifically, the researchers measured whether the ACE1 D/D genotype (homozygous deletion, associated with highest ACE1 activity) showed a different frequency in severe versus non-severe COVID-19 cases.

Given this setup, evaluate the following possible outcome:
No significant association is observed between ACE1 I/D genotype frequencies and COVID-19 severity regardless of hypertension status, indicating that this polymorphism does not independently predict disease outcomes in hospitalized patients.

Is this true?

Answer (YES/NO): NO